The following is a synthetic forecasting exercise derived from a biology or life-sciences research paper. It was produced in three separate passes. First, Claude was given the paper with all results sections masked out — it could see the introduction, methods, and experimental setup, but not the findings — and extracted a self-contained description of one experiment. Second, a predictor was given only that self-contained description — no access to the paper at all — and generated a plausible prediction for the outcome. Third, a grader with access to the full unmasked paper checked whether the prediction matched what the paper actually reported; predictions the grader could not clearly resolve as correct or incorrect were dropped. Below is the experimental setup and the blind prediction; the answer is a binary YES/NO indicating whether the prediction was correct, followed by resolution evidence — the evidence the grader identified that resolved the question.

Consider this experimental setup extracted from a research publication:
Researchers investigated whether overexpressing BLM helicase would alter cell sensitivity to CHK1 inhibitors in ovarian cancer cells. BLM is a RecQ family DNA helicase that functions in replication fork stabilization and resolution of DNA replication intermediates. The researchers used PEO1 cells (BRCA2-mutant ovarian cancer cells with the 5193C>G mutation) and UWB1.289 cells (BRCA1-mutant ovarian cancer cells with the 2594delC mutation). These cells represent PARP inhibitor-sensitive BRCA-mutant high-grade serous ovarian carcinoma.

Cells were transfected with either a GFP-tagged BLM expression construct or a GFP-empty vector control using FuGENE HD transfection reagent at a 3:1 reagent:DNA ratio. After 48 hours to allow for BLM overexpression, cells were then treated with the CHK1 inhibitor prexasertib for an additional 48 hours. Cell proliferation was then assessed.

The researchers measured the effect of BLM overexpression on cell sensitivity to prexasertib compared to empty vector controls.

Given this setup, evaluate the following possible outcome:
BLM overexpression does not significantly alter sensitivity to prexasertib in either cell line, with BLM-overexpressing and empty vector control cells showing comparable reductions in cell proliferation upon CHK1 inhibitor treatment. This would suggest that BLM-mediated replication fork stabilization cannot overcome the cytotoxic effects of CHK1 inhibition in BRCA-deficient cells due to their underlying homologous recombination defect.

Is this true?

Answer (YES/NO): NO